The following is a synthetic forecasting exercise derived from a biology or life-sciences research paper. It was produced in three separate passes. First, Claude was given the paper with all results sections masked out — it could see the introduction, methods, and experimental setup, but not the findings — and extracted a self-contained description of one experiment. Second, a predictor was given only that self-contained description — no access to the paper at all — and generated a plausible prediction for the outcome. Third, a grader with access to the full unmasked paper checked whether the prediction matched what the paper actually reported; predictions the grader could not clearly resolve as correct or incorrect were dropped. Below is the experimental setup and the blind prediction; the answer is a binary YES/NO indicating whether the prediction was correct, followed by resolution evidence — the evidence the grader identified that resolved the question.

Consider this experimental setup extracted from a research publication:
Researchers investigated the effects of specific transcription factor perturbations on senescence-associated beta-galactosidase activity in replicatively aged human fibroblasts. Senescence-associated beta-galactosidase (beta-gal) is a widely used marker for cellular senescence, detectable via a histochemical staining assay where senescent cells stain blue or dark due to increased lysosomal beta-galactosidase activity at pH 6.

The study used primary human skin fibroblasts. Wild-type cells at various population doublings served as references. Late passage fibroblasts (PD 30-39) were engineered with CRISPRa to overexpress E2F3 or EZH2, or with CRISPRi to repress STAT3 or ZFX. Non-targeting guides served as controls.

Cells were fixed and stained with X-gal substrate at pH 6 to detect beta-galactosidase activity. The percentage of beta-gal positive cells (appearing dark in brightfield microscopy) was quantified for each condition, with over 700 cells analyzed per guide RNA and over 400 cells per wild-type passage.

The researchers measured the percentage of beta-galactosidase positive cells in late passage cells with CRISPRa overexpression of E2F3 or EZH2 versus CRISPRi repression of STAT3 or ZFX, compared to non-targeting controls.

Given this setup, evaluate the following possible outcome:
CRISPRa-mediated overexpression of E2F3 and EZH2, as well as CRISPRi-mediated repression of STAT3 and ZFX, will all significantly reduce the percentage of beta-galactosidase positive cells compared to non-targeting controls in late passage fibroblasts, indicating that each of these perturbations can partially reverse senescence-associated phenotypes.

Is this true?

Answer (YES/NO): NO